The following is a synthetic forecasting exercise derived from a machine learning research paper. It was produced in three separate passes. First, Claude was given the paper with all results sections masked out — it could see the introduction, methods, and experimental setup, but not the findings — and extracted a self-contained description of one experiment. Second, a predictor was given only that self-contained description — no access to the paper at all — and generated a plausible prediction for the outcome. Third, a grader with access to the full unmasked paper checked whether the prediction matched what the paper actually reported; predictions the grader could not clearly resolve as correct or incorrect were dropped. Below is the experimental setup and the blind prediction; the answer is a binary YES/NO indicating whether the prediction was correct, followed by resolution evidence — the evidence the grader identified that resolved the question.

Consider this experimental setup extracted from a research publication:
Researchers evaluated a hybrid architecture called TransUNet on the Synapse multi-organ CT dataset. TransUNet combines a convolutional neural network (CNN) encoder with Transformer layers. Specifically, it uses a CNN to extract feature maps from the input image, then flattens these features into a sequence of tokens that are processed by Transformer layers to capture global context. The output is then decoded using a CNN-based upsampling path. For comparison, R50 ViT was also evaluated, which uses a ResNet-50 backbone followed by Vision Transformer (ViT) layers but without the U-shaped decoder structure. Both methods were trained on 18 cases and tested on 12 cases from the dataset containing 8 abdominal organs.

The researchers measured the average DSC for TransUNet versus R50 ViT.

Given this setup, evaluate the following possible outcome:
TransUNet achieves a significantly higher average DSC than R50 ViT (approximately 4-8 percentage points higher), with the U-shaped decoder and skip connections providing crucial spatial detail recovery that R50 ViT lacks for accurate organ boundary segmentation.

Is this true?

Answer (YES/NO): YES